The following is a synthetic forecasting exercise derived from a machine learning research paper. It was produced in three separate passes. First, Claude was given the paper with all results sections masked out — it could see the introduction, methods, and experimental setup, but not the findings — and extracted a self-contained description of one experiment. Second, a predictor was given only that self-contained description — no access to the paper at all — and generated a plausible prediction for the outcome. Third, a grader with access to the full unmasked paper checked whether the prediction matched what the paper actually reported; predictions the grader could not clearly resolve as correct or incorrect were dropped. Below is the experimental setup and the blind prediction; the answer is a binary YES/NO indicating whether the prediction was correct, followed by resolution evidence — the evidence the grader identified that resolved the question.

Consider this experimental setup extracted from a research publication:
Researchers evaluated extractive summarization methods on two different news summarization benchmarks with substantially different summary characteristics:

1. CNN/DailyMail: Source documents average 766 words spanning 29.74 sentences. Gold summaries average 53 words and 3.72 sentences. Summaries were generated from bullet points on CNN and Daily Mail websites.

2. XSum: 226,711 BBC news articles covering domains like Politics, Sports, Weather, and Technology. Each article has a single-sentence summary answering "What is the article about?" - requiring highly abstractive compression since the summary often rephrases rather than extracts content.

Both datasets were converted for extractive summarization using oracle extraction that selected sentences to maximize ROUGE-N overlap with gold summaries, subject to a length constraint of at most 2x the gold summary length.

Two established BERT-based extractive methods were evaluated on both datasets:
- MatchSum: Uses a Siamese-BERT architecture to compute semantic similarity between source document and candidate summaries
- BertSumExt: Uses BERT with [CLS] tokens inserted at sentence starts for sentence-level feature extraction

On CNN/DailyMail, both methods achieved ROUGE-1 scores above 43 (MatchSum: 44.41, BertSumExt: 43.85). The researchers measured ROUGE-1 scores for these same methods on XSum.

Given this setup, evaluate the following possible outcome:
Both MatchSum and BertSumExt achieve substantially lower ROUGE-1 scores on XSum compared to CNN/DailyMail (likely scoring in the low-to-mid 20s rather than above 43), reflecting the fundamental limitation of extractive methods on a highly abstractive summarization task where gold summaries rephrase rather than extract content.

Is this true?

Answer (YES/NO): YES